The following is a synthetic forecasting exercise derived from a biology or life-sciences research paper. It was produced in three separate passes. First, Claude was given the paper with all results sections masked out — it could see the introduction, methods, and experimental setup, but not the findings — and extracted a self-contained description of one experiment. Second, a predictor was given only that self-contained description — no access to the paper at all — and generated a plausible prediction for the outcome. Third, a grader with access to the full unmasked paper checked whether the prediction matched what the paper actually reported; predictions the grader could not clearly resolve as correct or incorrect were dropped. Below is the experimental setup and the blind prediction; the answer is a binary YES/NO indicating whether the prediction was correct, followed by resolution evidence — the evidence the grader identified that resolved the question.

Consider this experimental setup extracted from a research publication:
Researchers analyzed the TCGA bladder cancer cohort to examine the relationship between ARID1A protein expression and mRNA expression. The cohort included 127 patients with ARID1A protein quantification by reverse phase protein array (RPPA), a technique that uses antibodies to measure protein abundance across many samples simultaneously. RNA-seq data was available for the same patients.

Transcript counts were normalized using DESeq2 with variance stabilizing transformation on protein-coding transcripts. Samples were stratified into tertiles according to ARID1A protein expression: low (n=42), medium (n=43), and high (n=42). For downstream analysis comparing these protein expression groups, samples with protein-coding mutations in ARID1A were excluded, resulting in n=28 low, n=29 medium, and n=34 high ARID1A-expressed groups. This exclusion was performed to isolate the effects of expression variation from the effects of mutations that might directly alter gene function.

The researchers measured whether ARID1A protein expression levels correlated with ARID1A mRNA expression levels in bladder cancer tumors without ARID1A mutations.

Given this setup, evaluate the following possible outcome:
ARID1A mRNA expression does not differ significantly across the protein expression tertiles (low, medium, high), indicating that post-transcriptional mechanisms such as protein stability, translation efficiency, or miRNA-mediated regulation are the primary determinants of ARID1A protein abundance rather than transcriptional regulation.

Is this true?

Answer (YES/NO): NO